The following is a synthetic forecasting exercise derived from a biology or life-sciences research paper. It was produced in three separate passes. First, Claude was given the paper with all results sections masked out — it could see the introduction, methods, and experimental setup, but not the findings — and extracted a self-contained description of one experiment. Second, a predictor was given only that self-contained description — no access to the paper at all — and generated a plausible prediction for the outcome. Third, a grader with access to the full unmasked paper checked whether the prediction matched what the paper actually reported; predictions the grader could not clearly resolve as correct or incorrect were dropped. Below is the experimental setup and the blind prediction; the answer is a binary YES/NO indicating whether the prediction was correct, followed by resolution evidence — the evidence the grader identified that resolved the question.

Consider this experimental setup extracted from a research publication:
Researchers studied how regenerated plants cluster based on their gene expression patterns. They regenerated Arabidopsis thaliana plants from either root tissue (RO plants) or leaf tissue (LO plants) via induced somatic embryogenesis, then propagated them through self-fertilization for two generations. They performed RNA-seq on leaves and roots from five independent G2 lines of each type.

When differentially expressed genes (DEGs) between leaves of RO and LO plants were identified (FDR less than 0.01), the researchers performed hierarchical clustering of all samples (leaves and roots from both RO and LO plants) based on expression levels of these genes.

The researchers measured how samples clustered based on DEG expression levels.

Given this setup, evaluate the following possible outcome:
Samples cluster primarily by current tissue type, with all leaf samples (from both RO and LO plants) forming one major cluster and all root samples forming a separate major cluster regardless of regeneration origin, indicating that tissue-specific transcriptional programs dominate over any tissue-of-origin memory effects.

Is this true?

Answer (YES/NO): NO